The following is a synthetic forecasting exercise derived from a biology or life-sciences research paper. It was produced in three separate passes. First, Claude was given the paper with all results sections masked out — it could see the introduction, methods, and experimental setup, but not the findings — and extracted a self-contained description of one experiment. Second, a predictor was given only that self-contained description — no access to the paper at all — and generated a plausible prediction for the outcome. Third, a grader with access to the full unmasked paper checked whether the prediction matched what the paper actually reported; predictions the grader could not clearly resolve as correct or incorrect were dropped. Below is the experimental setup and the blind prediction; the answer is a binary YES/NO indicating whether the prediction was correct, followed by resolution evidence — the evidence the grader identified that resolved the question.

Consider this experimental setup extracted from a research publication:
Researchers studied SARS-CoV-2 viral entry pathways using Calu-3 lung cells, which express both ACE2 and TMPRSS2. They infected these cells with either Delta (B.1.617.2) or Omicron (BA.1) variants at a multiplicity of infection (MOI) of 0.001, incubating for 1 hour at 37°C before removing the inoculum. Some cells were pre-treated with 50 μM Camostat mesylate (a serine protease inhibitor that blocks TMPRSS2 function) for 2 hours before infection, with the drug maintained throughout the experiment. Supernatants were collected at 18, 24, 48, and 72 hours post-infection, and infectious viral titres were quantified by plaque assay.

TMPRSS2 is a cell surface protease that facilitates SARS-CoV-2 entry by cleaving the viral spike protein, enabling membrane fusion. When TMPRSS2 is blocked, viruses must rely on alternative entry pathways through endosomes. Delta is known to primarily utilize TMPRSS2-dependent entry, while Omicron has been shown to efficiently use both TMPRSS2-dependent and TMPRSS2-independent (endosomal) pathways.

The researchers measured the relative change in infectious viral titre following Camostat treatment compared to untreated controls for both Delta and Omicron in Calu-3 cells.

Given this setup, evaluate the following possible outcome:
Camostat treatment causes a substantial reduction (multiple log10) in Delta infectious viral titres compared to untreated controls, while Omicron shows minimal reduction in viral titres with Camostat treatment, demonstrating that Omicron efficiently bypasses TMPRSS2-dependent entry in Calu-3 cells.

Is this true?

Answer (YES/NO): NO